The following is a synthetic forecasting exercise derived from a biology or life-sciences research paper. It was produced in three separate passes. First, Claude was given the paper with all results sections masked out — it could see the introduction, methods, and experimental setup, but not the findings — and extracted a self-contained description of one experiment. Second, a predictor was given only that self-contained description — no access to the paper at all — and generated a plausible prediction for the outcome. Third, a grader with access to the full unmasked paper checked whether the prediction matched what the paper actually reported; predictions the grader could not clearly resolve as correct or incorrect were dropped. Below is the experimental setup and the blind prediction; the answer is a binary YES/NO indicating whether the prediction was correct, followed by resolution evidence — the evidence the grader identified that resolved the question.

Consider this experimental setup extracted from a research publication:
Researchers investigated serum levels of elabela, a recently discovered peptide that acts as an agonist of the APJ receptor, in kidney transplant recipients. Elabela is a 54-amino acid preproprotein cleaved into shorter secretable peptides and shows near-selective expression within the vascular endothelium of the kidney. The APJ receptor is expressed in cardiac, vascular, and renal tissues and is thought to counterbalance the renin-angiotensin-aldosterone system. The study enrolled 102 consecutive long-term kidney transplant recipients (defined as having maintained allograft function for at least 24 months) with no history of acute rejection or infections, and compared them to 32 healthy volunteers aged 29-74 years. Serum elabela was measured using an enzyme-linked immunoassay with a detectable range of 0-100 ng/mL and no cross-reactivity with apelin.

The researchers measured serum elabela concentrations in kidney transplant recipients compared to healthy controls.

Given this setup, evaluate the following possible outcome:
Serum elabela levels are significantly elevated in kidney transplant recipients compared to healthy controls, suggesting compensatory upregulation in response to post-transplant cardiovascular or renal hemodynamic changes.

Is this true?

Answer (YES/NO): YES